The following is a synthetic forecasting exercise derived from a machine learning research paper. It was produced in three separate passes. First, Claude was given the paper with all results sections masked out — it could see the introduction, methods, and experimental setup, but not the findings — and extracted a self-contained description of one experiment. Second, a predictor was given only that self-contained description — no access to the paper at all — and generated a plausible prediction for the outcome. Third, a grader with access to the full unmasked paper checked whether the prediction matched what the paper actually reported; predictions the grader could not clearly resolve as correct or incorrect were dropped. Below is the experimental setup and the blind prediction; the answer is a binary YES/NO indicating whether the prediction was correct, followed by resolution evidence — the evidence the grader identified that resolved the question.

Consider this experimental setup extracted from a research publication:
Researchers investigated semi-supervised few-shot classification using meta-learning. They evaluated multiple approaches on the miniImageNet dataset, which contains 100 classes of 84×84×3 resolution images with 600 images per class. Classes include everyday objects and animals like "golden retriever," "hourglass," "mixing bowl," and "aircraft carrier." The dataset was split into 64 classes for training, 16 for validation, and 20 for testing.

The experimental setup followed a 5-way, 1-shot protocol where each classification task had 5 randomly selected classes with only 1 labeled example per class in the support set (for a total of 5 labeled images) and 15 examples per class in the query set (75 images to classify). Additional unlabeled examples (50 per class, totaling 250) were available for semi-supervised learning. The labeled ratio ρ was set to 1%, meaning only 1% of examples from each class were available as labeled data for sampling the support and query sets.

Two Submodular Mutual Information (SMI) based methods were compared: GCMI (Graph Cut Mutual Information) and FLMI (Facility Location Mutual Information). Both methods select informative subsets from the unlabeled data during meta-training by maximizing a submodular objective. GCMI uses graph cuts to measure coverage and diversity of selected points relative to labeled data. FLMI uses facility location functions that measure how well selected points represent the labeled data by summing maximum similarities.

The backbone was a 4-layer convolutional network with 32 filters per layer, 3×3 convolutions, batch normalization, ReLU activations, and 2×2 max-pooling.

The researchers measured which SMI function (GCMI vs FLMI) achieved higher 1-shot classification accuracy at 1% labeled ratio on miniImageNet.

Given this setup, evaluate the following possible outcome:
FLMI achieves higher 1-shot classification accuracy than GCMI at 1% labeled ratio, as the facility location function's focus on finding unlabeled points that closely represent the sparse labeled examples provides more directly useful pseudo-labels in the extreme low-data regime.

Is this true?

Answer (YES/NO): YES